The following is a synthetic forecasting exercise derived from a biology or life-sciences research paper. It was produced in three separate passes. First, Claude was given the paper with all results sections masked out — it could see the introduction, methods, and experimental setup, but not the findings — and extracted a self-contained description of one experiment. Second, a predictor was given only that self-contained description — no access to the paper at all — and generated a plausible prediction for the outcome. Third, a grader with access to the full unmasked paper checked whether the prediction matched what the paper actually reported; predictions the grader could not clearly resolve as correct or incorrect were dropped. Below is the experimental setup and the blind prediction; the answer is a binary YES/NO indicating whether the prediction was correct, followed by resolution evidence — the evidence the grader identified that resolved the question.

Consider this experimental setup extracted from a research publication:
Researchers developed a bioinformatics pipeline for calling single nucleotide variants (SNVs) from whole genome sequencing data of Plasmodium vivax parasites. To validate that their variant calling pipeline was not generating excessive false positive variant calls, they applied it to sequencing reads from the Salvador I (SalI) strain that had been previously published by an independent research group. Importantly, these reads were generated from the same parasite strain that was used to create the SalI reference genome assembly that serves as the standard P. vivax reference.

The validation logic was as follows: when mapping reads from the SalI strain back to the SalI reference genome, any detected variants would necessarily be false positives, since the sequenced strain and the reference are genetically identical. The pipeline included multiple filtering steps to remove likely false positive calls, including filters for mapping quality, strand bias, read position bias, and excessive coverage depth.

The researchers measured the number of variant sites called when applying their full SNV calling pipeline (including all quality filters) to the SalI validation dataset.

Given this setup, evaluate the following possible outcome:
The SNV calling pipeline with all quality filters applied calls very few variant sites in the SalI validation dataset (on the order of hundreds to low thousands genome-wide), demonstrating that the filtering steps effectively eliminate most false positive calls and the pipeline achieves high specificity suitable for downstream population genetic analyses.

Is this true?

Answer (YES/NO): NO